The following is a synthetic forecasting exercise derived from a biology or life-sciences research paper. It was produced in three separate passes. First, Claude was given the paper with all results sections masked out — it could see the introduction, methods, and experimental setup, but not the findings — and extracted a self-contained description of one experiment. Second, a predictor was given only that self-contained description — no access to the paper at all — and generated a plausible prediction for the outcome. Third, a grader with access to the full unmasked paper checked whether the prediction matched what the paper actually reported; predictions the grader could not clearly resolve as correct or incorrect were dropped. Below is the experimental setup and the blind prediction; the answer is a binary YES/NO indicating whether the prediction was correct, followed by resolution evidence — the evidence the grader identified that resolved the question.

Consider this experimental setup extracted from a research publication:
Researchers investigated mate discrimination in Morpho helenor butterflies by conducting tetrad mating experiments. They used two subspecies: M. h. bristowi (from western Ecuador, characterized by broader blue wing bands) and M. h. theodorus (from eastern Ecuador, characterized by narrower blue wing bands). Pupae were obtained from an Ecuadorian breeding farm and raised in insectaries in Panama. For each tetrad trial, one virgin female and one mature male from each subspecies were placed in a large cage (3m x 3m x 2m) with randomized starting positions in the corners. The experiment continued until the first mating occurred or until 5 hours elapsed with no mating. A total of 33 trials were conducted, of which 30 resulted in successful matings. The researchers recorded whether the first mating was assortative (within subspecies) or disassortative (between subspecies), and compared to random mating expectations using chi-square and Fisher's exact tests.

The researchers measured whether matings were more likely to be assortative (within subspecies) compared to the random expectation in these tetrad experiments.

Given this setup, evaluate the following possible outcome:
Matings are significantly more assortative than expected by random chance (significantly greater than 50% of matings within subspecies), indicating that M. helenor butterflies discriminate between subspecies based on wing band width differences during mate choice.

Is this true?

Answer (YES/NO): YES